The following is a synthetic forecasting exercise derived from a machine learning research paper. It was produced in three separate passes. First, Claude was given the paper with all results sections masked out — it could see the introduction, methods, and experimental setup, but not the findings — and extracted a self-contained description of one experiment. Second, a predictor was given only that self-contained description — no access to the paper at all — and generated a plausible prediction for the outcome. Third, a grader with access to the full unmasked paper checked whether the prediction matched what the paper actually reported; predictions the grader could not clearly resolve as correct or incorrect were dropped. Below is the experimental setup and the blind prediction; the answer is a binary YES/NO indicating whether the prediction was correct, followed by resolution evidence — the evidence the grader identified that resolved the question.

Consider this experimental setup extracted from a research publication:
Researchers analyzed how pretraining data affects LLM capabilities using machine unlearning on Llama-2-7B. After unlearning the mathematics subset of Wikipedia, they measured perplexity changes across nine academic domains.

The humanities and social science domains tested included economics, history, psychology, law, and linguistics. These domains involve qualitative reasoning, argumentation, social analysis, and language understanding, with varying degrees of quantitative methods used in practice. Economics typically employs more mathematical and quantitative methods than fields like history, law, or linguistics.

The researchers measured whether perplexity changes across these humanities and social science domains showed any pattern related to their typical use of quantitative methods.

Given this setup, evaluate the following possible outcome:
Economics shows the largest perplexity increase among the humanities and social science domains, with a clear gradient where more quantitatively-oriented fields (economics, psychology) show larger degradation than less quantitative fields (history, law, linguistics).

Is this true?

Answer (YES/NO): NO